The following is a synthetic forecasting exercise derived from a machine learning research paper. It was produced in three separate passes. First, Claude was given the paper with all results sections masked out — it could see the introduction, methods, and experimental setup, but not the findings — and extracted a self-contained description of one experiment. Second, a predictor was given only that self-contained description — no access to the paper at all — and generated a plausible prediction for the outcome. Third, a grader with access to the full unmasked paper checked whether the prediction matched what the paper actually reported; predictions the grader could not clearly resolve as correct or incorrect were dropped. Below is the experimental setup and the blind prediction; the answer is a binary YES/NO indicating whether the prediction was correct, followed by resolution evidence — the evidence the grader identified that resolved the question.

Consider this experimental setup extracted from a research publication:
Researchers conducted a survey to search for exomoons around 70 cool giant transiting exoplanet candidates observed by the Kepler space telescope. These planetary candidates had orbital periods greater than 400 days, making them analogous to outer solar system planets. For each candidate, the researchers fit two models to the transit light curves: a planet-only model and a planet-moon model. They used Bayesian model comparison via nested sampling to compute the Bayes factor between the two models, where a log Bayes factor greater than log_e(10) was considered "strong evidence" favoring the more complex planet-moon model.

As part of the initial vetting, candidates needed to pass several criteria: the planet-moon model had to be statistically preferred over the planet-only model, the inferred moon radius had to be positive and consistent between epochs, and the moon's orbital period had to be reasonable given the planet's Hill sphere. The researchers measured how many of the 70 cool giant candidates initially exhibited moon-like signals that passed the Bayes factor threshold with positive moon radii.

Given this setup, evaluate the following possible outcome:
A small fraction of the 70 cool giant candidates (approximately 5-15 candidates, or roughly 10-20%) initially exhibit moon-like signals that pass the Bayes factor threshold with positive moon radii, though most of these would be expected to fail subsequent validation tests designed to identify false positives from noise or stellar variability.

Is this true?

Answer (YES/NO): NO